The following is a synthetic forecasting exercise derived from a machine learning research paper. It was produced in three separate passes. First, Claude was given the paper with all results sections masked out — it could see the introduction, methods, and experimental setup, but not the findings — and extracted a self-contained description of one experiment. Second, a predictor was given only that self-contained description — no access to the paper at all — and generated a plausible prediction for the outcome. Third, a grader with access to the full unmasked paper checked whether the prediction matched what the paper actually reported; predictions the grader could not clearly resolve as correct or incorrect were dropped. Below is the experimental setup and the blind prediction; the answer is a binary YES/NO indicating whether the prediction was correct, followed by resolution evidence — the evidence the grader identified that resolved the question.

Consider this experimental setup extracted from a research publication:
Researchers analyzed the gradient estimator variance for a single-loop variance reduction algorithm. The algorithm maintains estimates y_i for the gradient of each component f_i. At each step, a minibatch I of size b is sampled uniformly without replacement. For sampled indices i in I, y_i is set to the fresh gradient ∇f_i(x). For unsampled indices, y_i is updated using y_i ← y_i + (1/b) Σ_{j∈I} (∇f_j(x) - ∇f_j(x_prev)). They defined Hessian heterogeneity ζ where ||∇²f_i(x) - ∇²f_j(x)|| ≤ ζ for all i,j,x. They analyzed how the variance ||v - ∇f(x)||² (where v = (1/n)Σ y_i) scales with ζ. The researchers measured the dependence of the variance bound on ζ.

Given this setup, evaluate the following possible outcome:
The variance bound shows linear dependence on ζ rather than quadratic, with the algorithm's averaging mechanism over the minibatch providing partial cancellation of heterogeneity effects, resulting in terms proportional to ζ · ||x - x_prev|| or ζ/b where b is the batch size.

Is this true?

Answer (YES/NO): NO